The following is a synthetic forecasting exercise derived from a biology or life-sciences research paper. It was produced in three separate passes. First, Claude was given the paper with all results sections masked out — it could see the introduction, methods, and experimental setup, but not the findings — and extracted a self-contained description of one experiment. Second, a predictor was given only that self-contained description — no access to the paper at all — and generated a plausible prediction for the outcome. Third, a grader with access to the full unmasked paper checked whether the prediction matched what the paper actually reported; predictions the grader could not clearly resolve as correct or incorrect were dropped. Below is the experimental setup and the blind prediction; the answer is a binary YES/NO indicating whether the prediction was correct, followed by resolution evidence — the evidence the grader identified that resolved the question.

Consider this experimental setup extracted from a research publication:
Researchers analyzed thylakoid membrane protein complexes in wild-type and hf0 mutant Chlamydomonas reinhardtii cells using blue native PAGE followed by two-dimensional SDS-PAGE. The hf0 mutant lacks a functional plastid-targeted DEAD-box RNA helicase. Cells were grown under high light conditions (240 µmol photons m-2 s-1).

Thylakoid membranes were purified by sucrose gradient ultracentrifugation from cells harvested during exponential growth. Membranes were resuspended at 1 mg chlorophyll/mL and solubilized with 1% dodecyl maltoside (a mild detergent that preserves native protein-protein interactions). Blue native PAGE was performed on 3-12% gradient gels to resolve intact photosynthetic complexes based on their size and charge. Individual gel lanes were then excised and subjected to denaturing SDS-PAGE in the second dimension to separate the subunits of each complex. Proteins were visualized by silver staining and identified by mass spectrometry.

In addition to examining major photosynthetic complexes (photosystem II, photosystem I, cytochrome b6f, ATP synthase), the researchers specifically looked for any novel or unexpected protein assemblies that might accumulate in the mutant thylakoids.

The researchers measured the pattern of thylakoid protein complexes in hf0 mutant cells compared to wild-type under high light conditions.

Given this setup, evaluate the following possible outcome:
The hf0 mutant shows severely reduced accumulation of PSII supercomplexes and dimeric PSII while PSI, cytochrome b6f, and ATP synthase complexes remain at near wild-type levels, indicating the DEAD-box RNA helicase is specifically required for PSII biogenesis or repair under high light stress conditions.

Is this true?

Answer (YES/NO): NO